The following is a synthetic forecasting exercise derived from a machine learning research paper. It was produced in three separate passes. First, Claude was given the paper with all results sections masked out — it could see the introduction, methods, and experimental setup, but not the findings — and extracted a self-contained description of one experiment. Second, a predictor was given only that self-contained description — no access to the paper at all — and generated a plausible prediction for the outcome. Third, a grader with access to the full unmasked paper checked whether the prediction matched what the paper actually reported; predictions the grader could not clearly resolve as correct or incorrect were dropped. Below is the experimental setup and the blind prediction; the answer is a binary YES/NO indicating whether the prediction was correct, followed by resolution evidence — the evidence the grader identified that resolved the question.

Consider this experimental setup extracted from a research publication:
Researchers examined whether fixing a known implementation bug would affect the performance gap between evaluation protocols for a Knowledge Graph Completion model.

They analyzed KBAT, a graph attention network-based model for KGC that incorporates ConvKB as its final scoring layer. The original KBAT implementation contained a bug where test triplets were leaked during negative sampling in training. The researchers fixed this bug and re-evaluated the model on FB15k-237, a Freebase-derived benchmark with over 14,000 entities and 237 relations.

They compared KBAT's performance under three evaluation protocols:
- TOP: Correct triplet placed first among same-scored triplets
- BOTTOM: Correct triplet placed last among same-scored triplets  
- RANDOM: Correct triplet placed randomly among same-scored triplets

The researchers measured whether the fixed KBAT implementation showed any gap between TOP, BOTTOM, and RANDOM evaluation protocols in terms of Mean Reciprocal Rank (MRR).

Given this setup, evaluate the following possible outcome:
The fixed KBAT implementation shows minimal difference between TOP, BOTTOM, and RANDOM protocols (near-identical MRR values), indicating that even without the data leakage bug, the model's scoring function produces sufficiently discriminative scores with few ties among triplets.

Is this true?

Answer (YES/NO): YES